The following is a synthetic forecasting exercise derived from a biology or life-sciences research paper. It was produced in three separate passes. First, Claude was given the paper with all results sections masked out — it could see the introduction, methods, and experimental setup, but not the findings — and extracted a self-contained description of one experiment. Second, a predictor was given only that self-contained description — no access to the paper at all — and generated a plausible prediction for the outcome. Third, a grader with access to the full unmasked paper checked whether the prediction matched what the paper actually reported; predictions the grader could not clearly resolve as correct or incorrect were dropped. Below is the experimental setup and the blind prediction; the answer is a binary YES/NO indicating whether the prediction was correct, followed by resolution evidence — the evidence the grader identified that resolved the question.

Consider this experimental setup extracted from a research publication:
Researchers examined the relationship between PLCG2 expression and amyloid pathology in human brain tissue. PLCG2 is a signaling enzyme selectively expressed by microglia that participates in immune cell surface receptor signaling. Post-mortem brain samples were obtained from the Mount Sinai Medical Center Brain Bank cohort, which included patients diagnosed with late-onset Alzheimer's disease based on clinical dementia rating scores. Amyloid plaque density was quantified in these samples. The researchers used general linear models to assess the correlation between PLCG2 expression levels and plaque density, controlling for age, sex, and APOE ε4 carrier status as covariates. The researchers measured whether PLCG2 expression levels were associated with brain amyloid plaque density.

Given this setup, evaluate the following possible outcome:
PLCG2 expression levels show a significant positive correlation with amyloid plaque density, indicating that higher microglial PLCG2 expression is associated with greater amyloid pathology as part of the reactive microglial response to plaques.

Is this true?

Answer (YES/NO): YES